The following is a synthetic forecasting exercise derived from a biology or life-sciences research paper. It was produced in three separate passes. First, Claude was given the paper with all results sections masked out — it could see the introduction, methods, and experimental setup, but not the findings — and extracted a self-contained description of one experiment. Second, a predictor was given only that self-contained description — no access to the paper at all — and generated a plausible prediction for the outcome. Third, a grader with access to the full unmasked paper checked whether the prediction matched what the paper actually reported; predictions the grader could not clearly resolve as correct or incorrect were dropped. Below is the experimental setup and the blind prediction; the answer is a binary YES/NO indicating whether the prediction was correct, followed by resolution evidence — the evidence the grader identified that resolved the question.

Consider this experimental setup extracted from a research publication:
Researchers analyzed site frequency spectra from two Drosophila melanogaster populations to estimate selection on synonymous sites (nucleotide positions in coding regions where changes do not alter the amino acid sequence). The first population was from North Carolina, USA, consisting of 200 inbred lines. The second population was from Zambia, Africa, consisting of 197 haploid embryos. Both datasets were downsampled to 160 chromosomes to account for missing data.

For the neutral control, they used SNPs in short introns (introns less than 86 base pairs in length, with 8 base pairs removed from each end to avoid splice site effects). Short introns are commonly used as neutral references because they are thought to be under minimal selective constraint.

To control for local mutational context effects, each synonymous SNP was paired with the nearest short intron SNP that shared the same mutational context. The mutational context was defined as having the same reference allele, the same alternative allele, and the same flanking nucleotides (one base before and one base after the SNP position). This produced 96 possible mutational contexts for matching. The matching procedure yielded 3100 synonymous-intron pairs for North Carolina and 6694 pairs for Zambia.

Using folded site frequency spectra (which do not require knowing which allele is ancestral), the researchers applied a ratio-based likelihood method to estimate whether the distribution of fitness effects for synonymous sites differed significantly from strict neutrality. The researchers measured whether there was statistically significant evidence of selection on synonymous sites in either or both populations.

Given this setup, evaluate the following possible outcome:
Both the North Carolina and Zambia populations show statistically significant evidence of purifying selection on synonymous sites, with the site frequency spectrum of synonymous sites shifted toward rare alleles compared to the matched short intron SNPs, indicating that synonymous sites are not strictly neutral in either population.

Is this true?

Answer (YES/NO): YES